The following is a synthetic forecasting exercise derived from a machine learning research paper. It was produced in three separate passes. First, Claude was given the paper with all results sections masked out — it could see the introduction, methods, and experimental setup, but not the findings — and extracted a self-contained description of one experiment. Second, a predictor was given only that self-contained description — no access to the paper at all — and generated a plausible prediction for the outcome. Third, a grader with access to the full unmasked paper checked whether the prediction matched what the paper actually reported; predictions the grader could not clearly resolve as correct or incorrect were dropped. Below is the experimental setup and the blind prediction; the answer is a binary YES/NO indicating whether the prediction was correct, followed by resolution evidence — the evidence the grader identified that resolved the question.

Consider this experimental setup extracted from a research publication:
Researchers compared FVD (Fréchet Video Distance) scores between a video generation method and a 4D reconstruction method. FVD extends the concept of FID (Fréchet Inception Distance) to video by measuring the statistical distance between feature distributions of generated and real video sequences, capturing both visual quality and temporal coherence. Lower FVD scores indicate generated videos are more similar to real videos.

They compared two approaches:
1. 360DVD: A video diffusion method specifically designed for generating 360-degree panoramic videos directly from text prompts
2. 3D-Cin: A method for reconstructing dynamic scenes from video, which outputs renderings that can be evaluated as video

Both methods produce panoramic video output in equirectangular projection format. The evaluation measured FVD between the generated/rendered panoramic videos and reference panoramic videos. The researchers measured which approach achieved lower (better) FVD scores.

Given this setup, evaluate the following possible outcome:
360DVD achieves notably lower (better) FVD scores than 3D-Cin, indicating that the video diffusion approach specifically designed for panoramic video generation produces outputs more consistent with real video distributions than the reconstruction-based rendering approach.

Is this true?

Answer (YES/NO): NO